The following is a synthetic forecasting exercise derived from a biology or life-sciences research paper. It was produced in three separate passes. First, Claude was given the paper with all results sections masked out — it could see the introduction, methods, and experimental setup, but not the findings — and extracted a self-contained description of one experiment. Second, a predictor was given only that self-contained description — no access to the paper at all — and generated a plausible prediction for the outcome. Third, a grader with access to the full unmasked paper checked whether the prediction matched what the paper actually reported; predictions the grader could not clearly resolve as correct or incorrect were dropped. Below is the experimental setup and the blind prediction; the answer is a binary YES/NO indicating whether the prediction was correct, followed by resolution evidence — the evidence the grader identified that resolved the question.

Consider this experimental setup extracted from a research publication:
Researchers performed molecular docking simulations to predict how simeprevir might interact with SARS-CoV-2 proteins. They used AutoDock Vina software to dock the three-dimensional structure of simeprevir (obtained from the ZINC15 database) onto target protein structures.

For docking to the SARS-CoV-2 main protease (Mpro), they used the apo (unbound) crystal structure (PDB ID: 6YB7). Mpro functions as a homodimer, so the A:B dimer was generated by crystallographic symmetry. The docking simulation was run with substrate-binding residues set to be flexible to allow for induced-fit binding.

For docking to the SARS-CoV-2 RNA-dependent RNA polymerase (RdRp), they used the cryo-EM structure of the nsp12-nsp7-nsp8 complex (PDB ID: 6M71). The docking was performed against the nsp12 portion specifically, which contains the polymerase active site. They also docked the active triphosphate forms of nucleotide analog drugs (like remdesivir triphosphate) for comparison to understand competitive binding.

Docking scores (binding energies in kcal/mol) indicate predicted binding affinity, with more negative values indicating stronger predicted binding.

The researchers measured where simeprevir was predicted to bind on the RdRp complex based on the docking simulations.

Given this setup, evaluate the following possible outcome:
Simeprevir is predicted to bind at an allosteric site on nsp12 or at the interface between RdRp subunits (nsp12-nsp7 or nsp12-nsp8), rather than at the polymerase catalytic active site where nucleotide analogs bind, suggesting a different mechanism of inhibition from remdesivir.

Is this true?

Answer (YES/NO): NO